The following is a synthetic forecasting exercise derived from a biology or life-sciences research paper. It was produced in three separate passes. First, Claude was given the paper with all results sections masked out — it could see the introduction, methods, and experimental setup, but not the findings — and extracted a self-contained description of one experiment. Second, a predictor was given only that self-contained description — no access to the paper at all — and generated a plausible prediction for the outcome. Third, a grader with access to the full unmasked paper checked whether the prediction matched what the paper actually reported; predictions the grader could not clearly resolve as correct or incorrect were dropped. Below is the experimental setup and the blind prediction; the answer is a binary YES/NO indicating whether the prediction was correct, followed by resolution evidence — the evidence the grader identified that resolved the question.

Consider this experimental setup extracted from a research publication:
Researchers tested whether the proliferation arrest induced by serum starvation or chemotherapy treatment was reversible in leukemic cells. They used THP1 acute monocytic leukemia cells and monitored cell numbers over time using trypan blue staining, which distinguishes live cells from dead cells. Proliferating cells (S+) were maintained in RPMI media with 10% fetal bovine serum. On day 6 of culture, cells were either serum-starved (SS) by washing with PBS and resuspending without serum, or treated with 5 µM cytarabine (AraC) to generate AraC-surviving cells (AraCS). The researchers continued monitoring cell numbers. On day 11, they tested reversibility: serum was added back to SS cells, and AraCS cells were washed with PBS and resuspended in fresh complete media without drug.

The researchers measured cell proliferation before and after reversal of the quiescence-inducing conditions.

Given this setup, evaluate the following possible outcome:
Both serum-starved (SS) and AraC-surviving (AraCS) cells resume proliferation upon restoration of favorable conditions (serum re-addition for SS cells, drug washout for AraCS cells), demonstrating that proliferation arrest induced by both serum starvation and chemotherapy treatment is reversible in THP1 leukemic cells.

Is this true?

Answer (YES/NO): YES